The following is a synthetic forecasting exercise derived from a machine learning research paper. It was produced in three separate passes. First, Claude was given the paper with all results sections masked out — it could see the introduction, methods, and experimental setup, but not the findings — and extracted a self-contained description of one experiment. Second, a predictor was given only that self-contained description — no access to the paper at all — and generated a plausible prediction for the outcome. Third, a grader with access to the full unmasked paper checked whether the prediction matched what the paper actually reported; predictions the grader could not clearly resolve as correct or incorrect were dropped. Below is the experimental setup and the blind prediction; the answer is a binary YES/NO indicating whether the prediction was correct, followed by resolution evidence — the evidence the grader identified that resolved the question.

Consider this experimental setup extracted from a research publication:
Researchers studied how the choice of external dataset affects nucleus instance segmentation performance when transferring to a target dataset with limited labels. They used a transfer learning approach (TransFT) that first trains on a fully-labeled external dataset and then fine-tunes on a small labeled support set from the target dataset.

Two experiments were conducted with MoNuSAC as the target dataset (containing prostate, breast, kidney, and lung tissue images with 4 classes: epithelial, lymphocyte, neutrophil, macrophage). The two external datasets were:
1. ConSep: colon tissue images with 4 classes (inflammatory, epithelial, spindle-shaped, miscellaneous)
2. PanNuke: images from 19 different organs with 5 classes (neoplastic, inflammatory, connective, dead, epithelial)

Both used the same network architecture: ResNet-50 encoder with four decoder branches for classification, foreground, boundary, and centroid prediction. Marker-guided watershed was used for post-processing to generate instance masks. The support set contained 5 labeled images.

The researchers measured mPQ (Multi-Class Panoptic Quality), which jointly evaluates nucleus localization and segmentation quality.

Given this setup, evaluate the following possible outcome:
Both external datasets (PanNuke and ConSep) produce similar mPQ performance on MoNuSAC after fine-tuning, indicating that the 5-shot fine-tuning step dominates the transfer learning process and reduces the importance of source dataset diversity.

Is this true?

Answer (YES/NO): NO